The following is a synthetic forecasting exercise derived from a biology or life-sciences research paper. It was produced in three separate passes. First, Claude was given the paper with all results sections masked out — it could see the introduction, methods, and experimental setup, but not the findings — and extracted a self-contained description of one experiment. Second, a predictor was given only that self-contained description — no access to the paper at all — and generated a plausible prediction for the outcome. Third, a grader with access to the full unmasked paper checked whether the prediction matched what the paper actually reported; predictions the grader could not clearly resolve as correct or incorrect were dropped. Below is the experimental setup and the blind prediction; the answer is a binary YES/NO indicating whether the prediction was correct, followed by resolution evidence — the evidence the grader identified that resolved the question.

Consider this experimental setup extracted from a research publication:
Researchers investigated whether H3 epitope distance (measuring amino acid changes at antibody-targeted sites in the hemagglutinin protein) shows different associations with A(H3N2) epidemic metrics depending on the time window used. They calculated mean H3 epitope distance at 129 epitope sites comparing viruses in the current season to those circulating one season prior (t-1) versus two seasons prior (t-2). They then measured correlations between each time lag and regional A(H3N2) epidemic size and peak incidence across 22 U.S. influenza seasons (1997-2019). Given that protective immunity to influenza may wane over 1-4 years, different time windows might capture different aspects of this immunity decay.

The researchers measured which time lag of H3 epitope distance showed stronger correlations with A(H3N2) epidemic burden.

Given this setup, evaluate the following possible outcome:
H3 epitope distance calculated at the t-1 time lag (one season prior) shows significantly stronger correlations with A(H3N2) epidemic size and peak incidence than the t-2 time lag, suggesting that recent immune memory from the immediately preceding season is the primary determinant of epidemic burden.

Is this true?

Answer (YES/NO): NO